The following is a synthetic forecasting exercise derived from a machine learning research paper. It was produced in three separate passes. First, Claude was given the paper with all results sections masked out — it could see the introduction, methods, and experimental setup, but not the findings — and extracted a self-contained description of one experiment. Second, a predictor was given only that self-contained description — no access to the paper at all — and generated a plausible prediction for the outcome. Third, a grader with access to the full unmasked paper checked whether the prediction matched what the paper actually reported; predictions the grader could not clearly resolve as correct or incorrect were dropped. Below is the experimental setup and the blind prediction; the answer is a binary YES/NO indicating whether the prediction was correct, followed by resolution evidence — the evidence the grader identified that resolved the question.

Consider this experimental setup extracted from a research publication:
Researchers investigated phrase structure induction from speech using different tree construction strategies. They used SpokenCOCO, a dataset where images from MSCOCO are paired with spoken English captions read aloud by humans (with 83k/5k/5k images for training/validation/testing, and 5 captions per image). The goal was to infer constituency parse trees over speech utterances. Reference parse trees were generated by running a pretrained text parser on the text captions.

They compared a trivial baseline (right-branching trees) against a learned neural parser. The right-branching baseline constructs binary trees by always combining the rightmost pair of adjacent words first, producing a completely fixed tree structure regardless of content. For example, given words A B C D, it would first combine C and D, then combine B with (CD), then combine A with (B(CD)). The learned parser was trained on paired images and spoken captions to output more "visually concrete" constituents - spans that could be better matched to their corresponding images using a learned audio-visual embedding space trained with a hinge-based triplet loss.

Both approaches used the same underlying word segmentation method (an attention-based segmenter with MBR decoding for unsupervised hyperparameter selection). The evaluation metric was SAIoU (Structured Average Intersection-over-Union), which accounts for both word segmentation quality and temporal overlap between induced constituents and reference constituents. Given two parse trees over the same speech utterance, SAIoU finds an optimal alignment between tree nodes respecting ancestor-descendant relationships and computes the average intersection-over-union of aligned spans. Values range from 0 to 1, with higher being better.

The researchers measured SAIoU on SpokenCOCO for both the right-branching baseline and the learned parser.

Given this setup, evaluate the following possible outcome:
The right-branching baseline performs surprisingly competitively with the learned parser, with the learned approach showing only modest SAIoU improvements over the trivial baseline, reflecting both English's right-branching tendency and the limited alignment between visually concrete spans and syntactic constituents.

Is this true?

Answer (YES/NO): NO